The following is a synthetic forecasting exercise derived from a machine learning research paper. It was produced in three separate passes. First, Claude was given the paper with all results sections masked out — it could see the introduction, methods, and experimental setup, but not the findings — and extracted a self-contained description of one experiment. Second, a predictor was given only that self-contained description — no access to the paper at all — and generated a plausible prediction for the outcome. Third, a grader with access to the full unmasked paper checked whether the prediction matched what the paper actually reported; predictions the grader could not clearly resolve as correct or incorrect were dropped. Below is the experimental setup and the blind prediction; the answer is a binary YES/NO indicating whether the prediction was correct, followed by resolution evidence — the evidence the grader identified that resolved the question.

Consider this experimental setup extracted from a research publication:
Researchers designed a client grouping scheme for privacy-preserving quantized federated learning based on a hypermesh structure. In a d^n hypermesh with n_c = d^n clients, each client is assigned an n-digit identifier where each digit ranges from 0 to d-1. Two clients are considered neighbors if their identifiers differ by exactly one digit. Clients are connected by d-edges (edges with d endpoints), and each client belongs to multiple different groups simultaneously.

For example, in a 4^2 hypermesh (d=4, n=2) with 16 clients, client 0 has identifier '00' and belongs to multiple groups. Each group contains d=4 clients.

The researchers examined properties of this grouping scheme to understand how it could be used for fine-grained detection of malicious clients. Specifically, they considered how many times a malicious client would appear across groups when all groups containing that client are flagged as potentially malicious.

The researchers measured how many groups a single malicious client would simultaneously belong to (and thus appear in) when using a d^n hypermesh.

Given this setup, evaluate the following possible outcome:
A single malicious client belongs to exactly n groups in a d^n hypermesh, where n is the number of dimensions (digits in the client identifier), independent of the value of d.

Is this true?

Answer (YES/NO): YES